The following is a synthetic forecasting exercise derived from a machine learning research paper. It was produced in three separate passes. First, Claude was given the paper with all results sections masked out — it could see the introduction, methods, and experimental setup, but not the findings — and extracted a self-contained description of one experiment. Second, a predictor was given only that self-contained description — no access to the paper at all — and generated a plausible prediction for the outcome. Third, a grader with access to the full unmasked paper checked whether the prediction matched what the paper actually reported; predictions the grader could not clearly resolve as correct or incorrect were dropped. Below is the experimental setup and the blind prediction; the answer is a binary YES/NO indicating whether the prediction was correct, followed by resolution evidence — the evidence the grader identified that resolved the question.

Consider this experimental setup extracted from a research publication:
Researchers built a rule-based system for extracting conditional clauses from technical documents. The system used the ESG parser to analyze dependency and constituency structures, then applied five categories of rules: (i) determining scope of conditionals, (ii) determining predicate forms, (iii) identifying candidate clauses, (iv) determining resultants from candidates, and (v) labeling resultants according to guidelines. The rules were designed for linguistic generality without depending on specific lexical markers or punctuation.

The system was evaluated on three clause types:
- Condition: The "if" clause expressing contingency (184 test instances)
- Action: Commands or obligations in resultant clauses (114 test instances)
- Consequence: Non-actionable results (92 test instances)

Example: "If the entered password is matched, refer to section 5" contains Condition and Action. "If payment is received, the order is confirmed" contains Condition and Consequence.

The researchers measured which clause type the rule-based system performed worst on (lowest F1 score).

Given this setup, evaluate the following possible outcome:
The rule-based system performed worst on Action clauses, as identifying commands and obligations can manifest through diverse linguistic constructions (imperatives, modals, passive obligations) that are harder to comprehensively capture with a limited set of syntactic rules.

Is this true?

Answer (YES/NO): NO